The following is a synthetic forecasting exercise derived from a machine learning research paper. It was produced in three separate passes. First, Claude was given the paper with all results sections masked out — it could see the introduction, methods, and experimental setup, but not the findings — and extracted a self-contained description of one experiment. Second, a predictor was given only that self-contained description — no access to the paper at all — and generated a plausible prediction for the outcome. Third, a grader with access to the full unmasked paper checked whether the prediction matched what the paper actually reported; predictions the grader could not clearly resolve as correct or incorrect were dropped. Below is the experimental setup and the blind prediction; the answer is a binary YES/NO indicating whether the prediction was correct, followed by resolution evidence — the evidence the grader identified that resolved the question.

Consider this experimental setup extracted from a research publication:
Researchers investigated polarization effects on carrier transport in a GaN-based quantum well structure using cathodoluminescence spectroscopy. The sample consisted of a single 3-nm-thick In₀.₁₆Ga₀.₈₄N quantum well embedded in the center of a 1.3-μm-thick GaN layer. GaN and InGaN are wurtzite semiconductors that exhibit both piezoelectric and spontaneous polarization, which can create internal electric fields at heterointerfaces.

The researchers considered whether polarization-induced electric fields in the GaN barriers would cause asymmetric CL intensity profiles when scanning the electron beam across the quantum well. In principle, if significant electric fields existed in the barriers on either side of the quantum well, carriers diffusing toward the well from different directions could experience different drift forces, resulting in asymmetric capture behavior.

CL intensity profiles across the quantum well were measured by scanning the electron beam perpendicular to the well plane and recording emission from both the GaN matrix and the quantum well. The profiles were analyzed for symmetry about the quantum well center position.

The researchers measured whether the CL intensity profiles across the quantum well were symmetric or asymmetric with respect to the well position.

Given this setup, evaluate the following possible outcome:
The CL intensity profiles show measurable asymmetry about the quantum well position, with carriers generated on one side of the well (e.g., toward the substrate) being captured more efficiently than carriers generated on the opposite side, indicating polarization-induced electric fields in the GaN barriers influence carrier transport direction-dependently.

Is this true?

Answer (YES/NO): NO